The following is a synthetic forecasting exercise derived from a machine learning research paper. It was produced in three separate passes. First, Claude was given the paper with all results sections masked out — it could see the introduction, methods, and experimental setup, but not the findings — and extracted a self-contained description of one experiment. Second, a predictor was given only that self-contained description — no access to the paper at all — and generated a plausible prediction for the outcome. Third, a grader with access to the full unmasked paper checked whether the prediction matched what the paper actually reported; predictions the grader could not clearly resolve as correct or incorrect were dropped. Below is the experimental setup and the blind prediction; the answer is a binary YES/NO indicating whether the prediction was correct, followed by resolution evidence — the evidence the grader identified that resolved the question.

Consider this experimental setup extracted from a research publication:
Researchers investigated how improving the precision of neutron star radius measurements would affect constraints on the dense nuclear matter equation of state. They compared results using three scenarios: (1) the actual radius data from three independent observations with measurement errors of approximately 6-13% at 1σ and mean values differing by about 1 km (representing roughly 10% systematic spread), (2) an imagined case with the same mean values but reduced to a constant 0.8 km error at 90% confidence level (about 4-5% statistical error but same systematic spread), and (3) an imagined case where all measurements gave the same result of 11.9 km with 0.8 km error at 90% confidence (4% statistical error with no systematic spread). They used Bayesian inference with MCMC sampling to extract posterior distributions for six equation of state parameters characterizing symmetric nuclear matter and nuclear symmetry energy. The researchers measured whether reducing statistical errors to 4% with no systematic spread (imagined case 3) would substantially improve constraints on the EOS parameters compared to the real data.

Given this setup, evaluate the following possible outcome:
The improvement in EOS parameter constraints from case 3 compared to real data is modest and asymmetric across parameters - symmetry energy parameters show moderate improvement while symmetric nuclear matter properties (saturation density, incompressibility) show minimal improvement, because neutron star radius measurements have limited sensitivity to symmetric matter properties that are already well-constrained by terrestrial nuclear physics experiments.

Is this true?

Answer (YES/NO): NO